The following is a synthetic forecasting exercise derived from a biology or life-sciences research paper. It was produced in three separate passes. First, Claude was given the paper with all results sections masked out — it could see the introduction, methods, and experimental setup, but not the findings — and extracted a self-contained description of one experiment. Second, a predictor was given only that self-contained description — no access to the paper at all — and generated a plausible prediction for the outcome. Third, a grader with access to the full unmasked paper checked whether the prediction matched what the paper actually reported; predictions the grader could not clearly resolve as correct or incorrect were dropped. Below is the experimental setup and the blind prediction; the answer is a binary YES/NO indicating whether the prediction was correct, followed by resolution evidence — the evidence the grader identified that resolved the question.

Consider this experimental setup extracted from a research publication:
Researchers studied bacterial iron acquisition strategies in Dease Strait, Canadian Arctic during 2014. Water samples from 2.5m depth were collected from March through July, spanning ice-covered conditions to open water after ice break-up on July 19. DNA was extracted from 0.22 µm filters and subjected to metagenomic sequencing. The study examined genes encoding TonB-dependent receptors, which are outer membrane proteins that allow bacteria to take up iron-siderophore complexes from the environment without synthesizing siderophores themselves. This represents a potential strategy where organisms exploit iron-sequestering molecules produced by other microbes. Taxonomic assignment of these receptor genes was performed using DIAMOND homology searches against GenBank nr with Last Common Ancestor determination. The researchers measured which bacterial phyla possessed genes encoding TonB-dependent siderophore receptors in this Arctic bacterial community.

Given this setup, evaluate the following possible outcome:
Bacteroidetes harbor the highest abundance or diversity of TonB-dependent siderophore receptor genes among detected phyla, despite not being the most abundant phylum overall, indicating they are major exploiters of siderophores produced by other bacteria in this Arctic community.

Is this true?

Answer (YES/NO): YES